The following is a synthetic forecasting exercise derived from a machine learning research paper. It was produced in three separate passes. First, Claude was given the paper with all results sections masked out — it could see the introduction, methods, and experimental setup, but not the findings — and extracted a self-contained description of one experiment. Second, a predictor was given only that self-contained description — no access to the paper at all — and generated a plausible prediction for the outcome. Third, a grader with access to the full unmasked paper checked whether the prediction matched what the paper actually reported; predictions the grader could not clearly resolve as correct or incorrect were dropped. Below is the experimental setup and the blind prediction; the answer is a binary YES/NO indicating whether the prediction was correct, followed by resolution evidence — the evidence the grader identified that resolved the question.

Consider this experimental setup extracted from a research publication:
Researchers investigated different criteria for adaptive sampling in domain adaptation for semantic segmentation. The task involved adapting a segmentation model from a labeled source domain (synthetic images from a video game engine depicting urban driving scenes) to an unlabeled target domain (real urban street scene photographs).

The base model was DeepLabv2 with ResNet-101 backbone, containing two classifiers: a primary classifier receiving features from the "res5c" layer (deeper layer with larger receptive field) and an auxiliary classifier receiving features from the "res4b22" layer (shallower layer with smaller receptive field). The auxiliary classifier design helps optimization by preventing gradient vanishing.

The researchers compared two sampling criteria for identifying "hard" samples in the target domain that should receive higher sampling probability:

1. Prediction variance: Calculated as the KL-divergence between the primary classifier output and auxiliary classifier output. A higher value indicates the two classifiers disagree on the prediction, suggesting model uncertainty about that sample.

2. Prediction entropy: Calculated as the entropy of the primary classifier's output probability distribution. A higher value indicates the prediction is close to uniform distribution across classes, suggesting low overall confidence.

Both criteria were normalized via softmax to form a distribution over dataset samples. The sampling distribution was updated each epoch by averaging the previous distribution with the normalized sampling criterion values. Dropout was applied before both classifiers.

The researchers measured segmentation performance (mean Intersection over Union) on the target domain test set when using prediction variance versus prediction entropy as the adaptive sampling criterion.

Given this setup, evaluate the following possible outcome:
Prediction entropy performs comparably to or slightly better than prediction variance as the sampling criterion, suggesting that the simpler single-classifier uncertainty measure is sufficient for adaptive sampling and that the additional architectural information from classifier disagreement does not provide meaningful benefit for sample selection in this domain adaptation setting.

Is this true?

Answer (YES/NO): NO